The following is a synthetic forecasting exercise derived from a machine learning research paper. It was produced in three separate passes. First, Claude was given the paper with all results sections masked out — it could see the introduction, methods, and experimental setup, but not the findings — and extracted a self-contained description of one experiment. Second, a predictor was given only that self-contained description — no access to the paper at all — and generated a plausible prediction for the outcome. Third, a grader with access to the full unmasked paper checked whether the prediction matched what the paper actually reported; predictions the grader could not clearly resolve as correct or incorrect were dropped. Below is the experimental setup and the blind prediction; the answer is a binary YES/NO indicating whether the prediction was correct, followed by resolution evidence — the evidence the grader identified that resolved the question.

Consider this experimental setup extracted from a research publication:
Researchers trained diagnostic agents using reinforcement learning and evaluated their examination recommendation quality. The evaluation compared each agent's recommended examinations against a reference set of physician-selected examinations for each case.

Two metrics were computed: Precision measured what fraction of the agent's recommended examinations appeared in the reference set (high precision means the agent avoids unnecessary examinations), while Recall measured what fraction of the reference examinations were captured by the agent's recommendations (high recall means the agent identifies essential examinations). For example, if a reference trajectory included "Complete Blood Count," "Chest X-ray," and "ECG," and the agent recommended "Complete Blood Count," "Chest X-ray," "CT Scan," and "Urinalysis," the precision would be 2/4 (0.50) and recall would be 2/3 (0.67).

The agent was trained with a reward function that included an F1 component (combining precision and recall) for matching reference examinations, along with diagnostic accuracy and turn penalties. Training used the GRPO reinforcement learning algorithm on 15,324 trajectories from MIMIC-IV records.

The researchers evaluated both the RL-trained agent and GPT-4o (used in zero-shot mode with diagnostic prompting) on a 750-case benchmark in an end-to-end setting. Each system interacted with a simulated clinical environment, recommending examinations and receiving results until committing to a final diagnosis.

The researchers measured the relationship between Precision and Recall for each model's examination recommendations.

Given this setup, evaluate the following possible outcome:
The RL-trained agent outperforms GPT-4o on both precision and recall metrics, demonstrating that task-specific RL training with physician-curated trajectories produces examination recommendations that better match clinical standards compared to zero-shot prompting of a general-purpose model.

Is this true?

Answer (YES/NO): YES